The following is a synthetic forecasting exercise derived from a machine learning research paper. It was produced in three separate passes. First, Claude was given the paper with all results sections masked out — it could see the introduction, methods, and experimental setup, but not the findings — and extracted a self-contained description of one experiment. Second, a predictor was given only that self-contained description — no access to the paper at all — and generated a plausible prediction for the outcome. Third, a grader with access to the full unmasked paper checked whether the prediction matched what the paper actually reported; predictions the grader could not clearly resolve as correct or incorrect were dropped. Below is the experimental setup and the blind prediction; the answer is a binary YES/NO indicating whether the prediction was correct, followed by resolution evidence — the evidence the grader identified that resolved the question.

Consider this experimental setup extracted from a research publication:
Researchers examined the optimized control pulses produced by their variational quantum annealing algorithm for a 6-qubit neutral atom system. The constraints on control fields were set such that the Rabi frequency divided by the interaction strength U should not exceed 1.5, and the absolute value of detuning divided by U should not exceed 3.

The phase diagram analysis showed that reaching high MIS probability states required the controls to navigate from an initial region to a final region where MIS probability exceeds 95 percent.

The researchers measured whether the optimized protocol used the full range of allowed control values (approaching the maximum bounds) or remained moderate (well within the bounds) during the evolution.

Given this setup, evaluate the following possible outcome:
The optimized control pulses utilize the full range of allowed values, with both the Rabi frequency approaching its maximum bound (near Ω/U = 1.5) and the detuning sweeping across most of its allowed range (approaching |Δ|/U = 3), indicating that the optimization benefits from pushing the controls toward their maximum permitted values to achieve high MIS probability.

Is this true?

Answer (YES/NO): NO